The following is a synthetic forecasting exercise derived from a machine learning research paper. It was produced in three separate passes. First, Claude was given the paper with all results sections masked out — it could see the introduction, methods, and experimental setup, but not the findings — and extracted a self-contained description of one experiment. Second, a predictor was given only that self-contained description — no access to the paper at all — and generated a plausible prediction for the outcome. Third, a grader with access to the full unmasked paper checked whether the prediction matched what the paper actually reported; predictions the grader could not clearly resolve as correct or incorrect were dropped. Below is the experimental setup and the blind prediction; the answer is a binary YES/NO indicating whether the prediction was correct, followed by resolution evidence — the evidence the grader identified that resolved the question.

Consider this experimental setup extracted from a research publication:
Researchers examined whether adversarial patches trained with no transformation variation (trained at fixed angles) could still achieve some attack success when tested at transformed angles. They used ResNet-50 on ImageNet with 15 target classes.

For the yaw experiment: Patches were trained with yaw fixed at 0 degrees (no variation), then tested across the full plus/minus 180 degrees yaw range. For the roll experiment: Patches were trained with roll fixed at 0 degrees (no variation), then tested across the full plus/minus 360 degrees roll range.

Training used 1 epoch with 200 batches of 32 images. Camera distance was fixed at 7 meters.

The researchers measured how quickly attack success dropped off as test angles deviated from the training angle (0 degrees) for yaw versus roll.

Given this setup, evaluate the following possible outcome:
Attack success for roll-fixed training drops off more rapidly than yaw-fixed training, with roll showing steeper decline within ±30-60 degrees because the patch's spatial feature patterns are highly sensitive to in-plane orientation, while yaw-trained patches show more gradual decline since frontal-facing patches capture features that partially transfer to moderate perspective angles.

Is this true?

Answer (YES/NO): YES